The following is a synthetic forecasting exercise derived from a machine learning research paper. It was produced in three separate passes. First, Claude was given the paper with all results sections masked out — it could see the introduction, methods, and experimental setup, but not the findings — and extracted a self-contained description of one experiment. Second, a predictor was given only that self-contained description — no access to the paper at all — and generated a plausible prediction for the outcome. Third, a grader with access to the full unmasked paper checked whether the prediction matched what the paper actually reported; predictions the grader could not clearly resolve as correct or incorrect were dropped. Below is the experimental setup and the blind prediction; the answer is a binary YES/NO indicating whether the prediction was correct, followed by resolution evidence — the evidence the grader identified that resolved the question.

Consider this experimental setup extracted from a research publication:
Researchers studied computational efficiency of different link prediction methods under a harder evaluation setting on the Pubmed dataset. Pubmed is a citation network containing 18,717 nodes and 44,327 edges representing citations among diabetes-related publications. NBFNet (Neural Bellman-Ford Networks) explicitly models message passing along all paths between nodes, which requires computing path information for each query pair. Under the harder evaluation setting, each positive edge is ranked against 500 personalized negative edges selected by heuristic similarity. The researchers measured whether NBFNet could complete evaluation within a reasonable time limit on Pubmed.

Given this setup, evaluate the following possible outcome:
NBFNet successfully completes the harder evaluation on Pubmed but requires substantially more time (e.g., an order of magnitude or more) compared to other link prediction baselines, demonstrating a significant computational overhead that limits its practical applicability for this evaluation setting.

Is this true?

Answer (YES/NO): NO